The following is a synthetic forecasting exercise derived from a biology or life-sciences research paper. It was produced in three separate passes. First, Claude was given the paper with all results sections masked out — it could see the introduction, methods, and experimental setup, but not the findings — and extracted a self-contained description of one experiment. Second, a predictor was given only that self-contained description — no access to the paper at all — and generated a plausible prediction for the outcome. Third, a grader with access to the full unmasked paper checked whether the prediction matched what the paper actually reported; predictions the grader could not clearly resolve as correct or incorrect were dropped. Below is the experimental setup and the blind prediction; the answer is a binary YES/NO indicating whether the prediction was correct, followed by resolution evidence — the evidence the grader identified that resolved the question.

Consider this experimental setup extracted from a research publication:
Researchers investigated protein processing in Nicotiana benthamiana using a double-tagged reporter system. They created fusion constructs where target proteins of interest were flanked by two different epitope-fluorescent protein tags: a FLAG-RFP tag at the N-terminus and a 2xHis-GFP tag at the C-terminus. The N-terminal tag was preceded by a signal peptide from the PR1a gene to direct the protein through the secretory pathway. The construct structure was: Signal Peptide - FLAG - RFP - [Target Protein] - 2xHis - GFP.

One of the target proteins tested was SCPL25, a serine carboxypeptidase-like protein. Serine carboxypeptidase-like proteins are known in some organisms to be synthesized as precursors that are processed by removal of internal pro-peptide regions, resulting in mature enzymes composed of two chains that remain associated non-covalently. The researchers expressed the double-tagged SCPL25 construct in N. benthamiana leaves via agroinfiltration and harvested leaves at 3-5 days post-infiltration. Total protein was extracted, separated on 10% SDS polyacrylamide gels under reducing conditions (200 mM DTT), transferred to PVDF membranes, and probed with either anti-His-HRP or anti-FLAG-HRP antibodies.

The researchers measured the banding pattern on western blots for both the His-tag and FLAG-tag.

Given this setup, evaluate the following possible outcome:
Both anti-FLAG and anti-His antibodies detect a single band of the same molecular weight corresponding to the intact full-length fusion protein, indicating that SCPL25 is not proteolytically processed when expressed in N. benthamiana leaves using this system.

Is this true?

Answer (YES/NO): NO